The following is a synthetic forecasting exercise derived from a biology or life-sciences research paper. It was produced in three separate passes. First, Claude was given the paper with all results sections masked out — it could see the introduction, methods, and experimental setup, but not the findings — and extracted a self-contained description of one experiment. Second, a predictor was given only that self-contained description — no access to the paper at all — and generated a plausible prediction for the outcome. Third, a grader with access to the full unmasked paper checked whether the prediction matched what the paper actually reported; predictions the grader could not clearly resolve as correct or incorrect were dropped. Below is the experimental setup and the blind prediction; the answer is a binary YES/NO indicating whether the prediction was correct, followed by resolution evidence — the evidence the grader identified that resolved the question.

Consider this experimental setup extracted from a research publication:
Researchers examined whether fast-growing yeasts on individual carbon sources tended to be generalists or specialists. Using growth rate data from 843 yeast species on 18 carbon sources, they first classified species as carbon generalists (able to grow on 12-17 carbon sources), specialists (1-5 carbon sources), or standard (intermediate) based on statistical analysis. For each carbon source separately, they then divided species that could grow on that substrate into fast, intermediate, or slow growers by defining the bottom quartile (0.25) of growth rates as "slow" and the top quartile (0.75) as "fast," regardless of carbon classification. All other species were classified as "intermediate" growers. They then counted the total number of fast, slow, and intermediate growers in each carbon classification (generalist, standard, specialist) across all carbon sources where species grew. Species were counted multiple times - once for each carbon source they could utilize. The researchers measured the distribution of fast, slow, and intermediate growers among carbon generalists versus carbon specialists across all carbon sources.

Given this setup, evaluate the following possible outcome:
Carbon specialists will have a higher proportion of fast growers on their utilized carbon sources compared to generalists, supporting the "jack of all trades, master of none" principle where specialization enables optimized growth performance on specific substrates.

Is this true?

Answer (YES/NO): NO